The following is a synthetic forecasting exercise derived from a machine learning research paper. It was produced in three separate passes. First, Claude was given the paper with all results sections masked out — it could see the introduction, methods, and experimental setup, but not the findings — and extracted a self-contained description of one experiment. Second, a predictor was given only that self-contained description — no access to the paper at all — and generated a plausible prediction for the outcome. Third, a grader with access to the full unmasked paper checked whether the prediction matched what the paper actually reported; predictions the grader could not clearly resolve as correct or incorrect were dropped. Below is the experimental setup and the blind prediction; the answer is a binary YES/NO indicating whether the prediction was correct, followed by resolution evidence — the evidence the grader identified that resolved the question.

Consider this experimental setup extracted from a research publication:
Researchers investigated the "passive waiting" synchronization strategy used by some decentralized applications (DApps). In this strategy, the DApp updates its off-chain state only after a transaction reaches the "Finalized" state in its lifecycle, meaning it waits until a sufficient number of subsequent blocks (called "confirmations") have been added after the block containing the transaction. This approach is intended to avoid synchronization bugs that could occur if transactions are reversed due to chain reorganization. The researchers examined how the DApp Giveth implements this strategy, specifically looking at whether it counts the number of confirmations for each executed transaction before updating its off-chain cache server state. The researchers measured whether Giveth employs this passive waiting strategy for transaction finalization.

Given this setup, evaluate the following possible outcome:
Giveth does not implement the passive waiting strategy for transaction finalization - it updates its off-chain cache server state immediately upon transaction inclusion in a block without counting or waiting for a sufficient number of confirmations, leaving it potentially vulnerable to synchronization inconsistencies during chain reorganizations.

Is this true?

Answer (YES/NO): NO